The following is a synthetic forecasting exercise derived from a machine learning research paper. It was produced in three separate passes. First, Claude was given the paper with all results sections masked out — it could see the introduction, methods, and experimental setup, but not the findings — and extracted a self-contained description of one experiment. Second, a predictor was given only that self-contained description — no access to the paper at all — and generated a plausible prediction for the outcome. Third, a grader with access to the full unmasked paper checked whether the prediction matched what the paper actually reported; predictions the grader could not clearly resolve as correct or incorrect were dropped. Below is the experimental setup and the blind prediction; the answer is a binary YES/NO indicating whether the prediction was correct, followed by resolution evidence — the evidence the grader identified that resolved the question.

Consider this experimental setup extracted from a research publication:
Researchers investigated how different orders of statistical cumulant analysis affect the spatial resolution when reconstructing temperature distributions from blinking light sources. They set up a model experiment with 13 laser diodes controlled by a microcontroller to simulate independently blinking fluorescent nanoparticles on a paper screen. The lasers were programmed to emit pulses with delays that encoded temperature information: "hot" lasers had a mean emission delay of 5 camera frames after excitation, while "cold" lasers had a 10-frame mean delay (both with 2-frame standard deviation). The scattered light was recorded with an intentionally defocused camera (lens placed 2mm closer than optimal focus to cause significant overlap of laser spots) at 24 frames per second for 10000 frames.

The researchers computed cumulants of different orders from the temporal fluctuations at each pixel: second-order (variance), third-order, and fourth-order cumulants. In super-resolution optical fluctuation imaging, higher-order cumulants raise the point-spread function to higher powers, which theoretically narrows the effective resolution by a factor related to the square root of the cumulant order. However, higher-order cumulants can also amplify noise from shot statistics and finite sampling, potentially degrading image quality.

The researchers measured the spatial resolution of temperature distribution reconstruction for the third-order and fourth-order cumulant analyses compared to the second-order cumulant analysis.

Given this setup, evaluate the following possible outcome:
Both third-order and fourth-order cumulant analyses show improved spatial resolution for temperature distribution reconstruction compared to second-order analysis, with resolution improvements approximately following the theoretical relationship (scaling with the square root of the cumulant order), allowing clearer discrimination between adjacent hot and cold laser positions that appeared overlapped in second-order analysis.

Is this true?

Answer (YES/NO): YES